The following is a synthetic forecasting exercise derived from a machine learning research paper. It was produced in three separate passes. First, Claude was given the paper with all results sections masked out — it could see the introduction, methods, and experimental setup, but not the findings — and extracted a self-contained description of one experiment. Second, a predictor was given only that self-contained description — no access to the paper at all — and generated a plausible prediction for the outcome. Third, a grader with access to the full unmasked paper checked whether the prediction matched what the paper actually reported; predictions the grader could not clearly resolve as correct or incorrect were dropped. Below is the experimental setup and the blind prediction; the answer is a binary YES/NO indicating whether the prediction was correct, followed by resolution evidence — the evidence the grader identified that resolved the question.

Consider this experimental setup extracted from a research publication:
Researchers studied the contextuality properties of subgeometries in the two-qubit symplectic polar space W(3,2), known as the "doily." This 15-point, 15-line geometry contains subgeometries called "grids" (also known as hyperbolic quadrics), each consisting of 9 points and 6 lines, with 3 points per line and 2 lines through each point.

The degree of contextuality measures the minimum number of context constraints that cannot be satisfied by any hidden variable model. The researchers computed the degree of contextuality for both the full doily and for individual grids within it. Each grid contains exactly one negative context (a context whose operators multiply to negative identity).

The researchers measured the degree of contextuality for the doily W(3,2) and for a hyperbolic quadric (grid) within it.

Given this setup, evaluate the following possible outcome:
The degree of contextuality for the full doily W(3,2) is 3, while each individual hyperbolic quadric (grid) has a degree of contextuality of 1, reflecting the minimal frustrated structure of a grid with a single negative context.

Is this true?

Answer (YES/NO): YES